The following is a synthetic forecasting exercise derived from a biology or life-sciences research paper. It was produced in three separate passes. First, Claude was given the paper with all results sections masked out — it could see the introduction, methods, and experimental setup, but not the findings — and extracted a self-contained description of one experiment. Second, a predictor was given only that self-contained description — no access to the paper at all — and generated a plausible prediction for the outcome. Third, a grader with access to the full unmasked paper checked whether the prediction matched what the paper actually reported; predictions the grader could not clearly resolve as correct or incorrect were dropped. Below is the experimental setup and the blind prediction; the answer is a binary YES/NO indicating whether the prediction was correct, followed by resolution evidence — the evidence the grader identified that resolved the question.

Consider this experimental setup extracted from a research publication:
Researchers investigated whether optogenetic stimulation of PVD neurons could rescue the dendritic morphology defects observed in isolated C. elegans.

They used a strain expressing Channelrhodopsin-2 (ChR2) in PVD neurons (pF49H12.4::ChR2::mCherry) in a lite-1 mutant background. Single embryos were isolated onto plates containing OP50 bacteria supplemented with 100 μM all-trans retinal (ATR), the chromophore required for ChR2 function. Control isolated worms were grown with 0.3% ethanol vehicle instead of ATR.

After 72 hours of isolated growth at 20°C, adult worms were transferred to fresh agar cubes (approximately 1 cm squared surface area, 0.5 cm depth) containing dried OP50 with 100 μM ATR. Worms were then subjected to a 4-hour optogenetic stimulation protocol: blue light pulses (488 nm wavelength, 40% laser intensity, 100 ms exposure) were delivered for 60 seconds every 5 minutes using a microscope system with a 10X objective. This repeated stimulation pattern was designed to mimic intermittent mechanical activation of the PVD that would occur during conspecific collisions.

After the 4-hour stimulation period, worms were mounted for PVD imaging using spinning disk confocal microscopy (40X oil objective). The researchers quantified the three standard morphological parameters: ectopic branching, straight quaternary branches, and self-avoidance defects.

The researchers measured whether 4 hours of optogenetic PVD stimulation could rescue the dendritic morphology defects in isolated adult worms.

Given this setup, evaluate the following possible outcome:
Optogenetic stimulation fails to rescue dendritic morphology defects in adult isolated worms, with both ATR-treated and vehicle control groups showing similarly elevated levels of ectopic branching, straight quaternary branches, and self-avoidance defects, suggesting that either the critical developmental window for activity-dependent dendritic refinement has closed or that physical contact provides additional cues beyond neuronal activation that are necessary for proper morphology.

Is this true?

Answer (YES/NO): YES